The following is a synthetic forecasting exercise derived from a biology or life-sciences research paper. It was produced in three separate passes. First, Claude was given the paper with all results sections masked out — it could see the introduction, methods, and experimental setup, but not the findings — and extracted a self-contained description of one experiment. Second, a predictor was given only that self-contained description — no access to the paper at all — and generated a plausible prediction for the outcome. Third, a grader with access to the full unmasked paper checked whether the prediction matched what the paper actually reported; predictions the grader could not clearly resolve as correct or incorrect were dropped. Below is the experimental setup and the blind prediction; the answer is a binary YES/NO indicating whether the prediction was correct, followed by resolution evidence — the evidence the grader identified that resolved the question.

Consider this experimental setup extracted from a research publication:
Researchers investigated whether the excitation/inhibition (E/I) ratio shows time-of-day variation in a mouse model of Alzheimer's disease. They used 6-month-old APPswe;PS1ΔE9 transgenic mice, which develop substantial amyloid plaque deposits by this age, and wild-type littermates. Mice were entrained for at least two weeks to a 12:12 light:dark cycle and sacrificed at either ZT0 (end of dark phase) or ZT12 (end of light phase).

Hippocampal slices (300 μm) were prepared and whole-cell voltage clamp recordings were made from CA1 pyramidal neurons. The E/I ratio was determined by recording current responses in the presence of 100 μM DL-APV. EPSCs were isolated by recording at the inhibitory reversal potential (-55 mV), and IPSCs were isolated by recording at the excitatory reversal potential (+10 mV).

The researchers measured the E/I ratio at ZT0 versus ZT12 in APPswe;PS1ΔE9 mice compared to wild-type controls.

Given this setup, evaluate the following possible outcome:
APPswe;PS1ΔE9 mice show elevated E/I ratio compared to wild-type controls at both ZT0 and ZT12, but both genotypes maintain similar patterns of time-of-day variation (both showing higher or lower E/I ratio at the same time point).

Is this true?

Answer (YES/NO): NO